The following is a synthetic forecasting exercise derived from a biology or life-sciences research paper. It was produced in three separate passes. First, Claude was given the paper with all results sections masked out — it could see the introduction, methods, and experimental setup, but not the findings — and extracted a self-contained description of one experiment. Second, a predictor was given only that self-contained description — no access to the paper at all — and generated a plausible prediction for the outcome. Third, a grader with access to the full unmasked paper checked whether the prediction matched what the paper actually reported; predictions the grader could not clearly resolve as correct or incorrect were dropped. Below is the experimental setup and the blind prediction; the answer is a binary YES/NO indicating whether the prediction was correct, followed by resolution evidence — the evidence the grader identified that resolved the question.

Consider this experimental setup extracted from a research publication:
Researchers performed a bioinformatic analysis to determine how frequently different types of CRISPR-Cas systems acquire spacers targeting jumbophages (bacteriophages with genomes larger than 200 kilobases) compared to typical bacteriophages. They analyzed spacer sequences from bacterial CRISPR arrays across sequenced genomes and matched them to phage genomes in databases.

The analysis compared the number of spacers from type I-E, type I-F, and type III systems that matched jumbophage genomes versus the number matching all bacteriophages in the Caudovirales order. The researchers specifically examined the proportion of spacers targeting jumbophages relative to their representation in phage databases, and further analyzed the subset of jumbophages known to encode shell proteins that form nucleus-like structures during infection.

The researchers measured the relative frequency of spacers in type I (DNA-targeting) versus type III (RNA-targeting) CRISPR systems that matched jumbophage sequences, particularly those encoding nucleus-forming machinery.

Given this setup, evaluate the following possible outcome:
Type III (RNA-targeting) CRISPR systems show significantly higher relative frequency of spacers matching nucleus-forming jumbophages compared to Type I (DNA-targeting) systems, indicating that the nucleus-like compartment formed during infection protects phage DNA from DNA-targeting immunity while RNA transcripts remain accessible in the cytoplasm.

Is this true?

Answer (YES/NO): YES